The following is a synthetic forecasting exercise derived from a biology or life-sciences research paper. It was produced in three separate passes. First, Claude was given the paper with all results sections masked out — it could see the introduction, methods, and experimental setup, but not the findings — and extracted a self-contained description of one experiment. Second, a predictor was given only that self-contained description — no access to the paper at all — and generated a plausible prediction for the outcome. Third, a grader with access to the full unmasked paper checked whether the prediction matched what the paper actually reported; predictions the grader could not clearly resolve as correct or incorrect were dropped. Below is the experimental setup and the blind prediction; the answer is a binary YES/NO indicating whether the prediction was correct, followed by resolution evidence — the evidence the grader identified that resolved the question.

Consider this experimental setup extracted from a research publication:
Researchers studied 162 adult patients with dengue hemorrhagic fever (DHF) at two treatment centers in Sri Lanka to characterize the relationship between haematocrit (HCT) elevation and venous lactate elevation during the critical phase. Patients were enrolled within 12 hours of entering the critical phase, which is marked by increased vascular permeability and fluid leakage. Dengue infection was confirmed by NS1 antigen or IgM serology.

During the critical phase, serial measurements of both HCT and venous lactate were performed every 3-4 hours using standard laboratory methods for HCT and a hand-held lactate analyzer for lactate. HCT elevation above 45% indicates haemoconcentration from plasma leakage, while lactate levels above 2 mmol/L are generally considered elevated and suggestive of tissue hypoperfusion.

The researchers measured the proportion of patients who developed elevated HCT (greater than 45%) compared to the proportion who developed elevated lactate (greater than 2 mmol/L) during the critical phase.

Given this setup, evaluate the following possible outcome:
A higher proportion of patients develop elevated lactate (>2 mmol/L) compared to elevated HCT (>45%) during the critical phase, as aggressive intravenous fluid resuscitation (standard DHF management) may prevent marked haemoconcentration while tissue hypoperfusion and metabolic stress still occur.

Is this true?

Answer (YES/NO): NO